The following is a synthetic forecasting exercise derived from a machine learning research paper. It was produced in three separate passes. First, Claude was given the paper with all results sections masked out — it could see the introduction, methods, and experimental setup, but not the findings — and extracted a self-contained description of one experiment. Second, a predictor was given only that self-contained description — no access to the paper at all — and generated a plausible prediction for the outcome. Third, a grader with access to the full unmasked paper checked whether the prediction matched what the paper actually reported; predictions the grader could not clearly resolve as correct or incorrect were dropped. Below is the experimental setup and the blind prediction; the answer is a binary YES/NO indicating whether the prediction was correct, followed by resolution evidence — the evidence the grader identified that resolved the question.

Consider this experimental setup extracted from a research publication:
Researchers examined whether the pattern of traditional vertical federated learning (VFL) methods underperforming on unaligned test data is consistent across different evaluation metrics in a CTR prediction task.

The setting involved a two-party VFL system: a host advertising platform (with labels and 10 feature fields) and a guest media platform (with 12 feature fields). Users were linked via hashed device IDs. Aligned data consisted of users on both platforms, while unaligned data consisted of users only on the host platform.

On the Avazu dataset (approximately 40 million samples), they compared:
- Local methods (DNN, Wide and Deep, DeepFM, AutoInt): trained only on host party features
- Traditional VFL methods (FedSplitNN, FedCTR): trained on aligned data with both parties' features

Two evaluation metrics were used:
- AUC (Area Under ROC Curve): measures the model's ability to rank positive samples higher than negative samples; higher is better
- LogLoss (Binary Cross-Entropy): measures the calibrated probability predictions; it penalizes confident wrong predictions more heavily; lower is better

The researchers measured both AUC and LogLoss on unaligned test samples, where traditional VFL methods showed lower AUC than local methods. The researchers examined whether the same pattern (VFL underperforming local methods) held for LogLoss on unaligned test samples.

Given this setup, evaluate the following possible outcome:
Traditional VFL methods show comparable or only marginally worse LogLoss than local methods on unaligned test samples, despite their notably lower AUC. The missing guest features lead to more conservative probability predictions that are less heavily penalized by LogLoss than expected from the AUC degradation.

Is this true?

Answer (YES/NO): NO